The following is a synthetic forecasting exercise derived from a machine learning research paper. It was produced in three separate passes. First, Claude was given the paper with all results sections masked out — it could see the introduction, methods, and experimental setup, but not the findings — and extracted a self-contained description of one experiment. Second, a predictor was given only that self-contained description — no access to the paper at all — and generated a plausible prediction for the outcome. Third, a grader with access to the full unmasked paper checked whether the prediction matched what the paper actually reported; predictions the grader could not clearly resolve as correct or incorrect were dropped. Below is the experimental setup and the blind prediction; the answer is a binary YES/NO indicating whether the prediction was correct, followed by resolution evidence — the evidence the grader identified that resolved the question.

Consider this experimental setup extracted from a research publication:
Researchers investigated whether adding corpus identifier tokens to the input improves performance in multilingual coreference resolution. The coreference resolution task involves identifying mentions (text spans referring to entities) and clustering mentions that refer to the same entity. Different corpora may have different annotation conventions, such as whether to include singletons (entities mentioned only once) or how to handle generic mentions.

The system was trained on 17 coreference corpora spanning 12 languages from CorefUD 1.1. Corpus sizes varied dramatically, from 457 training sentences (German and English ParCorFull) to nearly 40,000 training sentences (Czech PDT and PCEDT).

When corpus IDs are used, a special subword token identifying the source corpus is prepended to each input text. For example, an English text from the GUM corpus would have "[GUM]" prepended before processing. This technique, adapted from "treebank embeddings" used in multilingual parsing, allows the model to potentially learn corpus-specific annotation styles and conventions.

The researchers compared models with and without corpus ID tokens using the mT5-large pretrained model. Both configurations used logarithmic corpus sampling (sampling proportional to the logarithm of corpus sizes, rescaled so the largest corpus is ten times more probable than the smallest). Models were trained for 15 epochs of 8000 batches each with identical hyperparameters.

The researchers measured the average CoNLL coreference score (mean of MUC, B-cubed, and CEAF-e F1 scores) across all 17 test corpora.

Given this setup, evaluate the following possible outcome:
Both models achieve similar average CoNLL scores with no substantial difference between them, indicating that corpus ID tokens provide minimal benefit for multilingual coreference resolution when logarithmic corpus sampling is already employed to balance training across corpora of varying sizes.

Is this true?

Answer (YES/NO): YES